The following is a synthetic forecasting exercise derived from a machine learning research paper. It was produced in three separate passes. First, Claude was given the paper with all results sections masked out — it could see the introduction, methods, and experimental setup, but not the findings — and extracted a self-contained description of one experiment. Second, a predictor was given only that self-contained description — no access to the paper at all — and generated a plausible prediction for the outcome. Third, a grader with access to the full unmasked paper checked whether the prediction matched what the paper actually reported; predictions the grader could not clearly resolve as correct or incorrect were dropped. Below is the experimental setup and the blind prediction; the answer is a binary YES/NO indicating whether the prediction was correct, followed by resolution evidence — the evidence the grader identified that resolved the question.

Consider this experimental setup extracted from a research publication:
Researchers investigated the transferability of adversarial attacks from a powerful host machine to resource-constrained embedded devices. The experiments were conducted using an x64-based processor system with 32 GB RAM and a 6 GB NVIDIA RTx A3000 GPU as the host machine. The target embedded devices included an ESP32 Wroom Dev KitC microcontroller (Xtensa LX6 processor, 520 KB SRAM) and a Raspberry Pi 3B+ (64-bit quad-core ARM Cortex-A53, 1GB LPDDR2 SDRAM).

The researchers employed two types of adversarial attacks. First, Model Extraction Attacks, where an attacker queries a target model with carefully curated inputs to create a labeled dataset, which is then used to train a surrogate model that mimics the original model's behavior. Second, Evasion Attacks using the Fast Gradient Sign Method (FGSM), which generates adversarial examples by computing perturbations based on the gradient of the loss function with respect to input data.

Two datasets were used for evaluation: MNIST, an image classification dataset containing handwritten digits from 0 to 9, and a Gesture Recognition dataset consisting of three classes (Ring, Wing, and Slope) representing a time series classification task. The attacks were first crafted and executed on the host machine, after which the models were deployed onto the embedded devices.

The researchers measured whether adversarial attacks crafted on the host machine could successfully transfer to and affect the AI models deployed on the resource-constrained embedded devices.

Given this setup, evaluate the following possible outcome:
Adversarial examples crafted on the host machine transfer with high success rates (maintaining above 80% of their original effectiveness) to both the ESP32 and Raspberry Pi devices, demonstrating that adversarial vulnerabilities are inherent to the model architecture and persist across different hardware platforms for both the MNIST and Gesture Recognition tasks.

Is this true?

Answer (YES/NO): YES